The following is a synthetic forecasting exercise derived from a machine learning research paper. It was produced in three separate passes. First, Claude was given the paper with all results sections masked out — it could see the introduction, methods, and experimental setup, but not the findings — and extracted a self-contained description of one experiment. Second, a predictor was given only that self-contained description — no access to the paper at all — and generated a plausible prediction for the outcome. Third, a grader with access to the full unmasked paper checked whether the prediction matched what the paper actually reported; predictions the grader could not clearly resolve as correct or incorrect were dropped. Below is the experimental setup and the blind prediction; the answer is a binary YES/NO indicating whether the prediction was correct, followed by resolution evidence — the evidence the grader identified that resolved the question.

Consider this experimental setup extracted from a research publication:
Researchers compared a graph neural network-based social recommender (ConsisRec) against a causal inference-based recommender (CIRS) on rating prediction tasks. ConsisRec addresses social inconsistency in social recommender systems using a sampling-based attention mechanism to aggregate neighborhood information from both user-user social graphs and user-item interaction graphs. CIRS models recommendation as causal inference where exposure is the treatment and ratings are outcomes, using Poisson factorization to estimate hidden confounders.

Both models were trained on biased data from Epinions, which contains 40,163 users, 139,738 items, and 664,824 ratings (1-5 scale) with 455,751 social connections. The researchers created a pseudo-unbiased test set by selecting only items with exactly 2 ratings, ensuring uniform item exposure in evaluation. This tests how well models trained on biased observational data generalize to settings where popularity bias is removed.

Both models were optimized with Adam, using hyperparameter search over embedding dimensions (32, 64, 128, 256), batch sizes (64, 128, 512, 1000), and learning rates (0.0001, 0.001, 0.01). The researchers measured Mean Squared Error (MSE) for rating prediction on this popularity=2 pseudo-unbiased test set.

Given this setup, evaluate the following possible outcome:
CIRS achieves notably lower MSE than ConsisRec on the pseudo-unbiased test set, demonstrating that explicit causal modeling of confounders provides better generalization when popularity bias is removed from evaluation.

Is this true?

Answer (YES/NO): NO